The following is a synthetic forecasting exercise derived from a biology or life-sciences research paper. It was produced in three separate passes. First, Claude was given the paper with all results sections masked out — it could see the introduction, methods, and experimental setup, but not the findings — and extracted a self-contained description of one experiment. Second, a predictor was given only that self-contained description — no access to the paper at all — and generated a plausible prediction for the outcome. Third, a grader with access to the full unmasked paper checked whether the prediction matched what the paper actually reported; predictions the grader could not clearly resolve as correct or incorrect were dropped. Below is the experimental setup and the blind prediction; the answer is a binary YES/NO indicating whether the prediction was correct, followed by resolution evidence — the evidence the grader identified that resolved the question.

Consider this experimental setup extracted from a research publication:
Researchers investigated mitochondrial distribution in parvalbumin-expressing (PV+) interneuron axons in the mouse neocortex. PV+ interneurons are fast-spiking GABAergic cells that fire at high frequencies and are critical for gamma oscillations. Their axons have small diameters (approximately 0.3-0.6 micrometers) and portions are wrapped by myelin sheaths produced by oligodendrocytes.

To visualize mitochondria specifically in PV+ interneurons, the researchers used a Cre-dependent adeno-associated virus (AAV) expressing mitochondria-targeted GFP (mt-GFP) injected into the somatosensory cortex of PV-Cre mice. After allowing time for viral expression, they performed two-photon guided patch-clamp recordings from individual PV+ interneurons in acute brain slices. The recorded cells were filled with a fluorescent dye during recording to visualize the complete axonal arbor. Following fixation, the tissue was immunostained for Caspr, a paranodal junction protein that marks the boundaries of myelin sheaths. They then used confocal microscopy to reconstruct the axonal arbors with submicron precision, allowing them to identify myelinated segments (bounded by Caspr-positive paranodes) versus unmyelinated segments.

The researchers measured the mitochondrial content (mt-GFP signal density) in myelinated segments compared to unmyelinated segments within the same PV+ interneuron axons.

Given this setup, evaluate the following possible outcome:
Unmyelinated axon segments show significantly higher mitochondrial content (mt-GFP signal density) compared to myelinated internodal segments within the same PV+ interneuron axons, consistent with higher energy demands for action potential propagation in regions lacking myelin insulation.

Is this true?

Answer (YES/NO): NO